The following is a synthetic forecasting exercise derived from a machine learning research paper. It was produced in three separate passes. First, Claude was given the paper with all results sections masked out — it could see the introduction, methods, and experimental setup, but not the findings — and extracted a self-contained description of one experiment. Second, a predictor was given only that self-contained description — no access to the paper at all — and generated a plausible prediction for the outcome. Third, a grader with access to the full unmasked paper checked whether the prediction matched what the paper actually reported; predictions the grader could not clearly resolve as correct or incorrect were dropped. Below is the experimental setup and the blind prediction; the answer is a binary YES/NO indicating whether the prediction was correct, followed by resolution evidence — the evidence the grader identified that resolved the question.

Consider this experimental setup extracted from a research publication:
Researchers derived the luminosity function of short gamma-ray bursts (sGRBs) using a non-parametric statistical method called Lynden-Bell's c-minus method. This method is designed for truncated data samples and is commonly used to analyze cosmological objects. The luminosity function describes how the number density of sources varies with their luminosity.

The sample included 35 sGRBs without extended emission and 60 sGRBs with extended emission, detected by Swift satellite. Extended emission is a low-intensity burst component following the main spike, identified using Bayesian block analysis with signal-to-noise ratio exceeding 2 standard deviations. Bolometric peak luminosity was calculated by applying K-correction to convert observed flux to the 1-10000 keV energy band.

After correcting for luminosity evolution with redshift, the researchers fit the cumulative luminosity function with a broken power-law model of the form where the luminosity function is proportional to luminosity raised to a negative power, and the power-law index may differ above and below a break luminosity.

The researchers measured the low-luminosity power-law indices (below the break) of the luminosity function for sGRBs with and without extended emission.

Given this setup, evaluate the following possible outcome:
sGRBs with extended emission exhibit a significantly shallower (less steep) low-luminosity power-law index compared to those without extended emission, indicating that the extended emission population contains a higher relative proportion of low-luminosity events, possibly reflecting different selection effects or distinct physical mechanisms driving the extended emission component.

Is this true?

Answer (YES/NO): NO